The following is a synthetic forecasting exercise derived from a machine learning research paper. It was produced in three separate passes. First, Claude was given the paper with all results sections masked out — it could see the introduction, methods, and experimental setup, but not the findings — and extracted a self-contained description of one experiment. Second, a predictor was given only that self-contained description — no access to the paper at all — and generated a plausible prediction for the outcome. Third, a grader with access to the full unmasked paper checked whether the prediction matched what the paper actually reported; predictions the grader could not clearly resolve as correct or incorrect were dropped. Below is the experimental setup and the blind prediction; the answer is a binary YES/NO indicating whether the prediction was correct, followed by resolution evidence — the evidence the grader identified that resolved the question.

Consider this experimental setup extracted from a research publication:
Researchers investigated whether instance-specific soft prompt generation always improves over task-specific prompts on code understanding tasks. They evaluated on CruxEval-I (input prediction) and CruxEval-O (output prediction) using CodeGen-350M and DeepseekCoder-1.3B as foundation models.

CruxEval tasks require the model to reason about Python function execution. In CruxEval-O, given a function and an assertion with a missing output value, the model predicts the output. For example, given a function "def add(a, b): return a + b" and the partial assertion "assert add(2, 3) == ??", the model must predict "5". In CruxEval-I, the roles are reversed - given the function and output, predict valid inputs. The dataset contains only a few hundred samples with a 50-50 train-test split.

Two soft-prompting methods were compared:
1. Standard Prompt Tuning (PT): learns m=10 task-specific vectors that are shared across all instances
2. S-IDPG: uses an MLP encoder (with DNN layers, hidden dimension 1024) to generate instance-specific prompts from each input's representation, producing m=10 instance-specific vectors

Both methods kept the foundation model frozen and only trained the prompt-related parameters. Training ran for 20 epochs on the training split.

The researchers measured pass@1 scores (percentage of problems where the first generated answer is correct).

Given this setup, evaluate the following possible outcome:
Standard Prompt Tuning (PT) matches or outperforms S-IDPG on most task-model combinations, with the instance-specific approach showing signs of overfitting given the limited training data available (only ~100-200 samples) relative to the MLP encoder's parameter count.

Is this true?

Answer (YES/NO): YES